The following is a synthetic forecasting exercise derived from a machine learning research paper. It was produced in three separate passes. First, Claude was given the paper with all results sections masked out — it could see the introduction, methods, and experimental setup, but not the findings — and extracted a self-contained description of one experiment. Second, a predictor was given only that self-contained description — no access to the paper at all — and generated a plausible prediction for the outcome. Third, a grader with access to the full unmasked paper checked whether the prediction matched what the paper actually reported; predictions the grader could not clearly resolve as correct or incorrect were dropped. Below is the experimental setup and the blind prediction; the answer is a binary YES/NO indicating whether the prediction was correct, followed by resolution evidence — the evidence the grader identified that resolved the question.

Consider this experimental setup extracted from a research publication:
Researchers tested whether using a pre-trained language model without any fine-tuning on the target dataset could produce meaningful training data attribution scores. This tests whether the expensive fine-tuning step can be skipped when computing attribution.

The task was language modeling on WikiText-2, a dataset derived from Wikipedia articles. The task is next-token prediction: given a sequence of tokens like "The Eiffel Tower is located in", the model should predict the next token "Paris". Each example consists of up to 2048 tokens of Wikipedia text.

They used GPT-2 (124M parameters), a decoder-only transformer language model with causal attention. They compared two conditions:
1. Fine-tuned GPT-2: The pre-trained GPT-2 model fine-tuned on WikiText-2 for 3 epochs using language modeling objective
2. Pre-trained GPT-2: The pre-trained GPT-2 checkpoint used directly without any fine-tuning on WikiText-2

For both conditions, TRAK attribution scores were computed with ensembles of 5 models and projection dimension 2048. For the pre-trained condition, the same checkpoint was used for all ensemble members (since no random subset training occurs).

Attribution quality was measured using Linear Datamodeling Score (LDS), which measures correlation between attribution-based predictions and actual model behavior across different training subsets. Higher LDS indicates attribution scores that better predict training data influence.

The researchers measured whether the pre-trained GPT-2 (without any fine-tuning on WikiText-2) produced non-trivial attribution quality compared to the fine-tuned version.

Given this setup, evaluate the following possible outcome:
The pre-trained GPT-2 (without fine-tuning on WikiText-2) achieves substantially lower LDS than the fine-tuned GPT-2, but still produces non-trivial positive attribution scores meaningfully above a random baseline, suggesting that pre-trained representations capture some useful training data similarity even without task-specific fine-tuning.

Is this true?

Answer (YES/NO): NO